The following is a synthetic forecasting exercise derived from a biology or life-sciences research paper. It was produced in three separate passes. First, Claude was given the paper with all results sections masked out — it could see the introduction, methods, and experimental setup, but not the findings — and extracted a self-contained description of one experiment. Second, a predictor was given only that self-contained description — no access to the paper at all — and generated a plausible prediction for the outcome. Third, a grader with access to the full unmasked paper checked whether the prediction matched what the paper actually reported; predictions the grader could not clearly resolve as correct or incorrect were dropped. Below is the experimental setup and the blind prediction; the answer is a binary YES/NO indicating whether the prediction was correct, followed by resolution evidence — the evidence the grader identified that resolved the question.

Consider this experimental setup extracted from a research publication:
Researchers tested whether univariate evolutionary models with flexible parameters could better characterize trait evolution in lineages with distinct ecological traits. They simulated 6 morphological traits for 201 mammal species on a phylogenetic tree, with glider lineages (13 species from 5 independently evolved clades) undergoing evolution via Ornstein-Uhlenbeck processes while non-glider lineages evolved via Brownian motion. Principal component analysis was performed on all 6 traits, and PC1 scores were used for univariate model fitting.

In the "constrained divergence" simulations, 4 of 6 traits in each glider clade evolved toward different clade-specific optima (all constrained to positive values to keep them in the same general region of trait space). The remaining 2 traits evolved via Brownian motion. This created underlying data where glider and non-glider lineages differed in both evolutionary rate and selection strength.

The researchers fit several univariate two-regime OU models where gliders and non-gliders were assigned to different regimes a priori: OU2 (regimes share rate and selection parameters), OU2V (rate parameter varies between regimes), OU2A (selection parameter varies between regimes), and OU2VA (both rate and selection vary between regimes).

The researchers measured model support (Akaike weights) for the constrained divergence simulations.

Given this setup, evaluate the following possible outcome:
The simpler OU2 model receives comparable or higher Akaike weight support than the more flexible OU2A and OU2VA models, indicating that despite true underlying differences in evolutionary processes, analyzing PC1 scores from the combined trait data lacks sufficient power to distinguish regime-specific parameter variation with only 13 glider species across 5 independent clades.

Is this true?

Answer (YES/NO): NO